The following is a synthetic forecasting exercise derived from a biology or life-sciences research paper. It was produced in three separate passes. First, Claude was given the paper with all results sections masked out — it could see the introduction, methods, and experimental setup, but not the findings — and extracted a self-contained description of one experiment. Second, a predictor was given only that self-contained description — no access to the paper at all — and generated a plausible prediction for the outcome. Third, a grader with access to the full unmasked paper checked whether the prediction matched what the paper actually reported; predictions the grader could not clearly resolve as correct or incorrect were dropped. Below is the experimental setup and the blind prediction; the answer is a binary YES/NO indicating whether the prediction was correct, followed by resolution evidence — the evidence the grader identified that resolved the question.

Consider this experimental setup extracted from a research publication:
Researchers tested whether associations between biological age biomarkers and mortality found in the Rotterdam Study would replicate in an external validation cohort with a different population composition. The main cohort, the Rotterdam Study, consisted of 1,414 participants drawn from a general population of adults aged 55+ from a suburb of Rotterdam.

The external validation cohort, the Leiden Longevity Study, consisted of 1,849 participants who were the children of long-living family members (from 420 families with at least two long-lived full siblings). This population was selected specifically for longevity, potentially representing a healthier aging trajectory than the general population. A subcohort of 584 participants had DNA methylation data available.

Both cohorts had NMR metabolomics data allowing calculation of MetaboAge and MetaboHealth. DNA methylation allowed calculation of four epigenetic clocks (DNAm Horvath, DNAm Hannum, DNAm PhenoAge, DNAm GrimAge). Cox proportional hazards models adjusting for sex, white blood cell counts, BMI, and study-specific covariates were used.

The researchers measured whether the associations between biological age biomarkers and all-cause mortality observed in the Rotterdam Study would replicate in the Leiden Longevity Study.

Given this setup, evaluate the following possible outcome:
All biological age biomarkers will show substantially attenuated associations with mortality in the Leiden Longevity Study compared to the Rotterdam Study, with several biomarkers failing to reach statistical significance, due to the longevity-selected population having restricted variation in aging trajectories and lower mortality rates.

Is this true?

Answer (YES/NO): NO